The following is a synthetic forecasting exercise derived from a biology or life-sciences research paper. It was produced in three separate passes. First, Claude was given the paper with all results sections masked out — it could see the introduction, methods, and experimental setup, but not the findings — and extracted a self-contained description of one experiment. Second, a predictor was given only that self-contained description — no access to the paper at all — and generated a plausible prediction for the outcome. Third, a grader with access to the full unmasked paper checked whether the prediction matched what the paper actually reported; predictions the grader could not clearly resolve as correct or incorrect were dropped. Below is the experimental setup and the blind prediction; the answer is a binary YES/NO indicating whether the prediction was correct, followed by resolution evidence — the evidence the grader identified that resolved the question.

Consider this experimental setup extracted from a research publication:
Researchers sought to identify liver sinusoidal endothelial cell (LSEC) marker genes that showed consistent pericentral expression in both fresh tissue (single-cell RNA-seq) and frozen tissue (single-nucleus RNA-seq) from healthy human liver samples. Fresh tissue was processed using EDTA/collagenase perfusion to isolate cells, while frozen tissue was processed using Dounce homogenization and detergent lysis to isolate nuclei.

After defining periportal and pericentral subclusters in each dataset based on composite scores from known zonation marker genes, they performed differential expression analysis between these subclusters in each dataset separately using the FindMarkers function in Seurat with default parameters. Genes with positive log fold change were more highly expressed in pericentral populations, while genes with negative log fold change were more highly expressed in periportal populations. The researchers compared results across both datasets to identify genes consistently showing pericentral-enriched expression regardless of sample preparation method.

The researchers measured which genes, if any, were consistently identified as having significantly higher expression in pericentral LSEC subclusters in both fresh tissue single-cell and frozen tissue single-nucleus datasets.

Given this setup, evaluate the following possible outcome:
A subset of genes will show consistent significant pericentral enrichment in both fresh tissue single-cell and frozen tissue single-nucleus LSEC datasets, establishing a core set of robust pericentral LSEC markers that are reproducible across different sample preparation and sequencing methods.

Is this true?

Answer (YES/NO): YES